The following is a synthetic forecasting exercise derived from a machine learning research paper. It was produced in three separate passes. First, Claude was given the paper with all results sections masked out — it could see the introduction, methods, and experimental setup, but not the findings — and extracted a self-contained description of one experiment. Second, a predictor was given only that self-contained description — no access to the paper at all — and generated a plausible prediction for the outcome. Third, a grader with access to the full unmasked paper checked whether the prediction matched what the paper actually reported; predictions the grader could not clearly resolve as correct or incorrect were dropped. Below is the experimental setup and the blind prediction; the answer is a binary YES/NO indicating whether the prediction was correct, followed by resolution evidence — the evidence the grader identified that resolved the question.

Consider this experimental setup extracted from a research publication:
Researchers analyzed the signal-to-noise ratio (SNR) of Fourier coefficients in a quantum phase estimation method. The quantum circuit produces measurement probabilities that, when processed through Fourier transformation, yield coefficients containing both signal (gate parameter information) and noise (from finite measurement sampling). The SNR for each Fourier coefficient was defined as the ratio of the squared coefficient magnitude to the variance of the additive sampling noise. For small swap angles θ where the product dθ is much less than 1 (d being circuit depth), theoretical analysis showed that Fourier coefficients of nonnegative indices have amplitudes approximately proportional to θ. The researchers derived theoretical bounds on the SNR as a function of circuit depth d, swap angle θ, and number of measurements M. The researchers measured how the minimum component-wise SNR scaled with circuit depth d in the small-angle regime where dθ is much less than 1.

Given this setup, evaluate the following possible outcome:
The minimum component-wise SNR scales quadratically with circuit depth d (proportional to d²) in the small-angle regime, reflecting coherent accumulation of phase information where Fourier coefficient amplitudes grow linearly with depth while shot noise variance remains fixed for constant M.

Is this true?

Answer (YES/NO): NO